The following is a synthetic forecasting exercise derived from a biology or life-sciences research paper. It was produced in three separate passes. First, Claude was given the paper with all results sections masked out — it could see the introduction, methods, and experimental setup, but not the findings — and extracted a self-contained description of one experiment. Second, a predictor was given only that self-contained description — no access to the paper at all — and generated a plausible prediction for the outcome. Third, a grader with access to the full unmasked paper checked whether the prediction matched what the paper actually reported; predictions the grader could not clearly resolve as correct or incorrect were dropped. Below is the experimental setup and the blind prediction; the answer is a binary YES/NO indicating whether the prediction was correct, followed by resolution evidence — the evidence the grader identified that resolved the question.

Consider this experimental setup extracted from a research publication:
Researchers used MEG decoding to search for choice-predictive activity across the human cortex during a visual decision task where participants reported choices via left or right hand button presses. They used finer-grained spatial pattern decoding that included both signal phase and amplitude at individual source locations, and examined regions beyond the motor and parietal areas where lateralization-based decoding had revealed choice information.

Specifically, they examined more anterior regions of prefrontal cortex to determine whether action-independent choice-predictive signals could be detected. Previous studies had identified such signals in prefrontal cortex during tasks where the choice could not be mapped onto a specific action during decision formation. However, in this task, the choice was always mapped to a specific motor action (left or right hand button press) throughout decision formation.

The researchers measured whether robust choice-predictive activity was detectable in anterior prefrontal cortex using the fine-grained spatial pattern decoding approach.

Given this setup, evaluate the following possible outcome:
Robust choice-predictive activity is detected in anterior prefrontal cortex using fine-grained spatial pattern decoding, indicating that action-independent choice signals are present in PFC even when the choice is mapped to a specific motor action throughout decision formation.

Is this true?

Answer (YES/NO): NO